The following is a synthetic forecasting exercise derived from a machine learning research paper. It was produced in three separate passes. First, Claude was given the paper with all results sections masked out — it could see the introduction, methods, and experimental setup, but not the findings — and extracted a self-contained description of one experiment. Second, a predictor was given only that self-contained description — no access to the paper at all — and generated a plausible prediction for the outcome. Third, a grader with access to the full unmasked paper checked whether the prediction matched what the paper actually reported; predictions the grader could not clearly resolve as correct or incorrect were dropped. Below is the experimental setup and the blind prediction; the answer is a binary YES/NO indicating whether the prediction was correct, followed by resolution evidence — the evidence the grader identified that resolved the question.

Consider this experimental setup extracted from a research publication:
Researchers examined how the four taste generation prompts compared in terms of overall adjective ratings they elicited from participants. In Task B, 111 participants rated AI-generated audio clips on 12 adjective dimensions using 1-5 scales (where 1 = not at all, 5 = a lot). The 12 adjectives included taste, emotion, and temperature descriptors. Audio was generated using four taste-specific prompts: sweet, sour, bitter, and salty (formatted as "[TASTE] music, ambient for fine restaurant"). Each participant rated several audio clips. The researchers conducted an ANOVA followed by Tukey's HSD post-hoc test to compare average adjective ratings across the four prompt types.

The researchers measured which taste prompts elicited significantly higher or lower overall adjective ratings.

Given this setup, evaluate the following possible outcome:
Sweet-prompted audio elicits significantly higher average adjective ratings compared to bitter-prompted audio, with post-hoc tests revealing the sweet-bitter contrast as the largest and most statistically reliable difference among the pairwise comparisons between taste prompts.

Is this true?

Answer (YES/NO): NO